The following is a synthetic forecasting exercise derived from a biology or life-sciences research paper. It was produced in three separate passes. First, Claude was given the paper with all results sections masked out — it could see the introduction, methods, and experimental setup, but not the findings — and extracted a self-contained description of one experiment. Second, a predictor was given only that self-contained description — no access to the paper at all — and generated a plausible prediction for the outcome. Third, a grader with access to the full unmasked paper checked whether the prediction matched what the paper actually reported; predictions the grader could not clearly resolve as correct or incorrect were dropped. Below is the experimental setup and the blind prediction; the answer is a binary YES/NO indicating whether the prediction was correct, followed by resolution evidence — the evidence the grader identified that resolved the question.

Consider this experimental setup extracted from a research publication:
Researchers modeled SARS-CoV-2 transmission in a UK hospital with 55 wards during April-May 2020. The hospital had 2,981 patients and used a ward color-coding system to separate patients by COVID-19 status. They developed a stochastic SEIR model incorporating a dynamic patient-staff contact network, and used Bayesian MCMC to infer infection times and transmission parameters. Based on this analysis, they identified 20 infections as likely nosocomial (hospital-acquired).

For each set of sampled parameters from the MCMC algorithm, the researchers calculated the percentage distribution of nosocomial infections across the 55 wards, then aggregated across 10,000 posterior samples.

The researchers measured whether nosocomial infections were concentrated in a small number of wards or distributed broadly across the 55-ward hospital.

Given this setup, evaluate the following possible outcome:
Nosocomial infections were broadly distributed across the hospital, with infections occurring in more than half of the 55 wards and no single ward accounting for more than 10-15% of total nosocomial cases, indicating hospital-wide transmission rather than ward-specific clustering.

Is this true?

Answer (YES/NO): NO